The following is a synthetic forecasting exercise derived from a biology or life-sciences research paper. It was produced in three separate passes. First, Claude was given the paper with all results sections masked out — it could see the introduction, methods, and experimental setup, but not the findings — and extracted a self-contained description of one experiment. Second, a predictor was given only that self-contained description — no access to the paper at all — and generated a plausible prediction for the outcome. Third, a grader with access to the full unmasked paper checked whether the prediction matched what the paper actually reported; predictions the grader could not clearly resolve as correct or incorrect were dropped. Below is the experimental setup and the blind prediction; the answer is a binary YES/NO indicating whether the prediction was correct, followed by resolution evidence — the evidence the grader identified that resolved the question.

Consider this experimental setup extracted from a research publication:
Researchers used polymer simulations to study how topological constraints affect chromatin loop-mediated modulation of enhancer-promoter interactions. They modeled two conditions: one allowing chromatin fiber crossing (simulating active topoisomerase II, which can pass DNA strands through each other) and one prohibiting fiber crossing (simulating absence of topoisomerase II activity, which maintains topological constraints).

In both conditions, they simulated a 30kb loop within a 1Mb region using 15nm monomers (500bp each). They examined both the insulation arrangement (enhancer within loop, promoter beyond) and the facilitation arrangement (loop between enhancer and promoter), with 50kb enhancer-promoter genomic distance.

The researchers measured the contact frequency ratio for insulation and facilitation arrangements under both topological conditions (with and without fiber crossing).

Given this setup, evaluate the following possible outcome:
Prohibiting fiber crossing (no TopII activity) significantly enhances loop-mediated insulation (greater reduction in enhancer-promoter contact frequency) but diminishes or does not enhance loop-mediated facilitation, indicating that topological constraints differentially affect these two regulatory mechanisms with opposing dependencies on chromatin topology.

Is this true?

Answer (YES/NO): NO